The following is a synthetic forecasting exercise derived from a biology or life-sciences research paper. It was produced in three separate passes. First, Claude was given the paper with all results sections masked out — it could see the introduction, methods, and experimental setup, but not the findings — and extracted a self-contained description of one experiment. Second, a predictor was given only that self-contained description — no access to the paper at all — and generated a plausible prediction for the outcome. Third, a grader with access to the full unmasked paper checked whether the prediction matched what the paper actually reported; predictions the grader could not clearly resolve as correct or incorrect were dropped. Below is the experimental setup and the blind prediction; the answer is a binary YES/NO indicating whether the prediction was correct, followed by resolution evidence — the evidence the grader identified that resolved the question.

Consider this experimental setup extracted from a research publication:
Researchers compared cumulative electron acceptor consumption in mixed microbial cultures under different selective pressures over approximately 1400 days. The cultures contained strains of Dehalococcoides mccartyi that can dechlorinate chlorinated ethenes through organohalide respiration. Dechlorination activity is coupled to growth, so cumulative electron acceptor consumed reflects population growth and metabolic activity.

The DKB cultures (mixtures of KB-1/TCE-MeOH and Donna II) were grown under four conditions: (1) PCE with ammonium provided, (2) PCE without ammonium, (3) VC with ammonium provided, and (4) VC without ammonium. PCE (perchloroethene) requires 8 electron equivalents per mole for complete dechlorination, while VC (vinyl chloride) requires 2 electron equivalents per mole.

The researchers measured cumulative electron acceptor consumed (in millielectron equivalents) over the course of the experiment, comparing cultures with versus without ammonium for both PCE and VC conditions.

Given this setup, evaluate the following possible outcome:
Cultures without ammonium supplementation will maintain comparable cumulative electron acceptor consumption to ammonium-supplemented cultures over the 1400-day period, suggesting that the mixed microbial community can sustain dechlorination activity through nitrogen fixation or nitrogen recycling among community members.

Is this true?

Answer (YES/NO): NO